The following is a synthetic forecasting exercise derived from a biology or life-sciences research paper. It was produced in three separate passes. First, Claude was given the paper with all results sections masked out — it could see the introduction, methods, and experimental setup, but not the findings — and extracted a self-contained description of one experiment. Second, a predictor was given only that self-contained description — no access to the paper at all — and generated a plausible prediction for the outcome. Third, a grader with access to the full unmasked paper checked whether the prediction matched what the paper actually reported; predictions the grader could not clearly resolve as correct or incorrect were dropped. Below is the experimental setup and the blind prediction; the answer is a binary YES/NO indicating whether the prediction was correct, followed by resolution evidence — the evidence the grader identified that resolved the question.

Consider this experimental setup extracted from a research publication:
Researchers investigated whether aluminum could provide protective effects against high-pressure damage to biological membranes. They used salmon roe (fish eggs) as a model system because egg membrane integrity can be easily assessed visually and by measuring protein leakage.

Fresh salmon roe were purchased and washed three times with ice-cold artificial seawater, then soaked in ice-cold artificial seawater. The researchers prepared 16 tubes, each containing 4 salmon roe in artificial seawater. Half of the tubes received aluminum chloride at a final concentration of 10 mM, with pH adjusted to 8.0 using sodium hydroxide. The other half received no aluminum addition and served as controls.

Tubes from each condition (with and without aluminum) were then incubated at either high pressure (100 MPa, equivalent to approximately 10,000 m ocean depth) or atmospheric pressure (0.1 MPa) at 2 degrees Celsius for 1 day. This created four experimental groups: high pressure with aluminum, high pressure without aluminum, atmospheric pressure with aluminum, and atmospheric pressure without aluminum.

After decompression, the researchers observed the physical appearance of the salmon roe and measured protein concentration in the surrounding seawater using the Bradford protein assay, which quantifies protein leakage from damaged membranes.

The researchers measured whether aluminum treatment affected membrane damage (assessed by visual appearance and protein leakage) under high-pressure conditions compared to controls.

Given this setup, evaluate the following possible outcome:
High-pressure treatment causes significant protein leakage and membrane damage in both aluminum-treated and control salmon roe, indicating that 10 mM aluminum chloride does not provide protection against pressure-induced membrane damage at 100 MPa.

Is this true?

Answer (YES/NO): NO